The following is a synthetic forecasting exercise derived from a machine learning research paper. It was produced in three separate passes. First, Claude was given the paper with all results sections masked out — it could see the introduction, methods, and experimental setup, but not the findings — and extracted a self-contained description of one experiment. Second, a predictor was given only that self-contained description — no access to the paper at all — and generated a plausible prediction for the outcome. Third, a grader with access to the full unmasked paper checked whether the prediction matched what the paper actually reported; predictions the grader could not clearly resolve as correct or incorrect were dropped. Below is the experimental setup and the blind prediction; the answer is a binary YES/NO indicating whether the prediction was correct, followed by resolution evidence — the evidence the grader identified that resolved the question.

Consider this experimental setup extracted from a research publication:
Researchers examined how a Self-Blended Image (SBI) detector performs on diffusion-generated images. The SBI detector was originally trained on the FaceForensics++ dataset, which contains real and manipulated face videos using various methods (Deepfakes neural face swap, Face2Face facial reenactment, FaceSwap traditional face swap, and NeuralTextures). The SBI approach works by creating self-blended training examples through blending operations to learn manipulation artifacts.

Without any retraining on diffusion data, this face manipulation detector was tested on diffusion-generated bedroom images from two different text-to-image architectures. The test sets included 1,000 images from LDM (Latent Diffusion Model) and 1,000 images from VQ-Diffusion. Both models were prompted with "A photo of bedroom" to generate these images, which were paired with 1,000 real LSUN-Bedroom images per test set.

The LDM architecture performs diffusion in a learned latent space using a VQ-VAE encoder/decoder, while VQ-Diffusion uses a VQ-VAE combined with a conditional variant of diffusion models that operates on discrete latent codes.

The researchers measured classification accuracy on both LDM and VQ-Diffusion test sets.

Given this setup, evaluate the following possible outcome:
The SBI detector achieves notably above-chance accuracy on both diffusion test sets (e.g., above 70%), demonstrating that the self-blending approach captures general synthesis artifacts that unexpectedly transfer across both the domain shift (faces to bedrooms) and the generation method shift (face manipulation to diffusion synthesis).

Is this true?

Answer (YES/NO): NO